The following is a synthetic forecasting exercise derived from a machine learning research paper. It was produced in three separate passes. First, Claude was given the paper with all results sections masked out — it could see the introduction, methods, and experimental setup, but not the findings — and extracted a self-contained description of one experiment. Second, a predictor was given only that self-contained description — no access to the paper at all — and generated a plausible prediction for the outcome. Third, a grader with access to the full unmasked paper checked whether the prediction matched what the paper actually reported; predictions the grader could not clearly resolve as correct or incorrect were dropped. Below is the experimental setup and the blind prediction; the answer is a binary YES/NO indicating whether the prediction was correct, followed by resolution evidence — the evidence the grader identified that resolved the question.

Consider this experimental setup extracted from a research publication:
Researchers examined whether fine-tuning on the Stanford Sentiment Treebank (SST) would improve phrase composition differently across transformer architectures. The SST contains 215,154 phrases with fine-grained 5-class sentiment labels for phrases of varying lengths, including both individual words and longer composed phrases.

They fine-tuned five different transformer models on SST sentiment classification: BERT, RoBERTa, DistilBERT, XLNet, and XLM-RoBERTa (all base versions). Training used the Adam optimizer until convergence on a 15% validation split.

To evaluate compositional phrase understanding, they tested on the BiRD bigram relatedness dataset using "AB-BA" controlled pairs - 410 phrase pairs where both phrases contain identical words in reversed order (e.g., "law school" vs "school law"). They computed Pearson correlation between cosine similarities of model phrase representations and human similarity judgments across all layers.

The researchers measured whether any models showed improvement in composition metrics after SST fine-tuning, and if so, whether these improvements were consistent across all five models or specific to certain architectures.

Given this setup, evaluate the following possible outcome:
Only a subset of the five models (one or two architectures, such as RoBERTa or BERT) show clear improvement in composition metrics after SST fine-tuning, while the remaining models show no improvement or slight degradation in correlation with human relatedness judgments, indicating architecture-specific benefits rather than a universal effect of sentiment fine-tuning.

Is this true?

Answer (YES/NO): NO